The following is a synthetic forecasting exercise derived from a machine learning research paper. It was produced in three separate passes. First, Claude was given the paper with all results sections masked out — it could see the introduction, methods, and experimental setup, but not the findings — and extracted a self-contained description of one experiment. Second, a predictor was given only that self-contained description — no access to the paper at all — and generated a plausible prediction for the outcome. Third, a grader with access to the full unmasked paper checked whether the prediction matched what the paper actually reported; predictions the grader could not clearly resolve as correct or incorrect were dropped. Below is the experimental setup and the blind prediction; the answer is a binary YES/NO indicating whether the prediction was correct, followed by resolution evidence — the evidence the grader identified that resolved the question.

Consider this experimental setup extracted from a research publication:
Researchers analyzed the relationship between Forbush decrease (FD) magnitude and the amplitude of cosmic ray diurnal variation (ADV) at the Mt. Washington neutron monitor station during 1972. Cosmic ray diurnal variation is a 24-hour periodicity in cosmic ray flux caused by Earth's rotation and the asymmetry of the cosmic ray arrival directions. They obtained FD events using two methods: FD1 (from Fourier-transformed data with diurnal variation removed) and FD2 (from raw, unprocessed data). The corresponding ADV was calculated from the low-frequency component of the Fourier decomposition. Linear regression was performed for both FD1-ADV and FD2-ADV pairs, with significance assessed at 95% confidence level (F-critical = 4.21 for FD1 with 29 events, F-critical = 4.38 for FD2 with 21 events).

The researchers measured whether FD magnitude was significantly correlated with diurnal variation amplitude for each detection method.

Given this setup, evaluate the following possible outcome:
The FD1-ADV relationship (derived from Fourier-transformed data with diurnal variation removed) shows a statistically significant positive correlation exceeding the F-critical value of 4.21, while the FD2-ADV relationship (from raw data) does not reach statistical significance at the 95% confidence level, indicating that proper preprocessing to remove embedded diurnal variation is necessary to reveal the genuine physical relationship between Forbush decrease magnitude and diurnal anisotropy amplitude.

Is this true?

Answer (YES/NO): NO